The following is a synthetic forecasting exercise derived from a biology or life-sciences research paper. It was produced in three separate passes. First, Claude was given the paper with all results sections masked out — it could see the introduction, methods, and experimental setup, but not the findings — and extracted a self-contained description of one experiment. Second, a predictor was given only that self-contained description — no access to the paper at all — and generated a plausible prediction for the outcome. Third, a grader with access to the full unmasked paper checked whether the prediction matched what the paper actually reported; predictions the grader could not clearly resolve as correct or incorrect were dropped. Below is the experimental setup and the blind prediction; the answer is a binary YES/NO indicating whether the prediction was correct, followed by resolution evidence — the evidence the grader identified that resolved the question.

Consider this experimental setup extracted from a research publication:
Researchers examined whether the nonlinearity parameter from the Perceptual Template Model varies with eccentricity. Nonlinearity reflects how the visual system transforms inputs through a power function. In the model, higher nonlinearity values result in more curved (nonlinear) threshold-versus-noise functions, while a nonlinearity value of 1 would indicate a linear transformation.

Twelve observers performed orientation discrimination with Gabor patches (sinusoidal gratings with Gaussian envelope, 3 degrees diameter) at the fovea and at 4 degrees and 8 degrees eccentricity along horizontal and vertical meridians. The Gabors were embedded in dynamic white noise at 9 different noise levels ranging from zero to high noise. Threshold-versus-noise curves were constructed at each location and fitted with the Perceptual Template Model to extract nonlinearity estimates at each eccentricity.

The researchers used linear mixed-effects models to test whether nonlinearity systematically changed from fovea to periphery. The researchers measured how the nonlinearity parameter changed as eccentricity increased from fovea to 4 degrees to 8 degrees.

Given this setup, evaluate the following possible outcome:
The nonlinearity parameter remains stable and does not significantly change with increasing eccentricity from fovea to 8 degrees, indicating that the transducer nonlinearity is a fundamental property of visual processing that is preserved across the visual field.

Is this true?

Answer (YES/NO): NO